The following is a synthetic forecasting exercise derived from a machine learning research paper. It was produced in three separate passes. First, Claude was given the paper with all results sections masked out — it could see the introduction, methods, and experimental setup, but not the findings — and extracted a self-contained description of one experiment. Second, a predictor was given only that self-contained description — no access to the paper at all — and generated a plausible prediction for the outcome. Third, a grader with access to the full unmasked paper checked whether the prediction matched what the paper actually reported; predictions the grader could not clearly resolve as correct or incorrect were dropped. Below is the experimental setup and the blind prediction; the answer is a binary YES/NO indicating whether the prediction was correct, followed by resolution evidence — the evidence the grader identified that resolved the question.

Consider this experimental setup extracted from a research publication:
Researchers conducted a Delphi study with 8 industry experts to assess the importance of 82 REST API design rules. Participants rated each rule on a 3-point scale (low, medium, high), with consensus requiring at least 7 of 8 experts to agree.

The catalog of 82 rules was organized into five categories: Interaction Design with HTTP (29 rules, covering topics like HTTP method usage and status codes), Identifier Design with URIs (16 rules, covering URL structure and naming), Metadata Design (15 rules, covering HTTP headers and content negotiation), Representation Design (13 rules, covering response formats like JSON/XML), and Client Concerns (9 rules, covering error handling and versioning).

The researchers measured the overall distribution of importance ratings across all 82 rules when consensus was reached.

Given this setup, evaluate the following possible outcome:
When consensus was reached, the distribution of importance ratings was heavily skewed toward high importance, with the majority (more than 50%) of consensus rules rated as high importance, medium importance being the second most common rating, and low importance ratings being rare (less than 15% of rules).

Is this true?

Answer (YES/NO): NO